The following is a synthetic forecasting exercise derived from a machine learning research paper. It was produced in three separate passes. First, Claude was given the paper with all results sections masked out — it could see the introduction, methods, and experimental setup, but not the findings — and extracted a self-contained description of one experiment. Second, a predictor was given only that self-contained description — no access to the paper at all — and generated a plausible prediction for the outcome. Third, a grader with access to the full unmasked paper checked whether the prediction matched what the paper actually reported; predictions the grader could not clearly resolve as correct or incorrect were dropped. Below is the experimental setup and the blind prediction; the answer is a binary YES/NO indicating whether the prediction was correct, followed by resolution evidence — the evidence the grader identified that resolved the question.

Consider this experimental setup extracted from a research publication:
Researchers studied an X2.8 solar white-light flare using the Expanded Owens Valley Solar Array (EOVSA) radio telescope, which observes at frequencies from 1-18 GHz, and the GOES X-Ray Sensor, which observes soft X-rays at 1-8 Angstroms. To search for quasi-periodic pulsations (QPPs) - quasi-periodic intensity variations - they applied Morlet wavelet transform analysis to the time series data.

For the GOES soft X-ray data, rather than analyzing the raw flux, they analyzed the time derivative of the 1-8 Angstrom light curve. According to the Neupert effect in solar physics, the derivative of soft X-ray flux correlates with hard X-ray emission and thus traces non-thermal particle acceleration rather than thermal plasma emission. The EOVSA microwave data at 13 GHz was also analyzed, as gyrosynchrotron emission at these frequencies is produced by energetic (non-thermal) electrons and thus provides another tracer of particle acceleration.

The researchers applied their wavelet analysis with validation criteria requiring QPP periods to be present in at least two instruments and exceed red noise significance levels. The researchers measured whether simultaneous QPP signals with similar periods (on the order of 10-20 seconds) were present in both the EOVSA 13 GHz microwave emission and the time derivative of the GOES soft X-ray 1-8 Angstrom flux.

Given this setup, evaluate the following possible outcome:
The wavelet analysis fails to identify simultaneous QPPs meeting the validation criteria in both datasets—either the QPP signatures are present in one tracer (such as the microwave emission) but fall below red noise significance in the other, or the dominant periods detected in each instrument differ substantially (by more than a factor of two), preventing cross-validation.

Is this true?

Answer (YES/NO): NO